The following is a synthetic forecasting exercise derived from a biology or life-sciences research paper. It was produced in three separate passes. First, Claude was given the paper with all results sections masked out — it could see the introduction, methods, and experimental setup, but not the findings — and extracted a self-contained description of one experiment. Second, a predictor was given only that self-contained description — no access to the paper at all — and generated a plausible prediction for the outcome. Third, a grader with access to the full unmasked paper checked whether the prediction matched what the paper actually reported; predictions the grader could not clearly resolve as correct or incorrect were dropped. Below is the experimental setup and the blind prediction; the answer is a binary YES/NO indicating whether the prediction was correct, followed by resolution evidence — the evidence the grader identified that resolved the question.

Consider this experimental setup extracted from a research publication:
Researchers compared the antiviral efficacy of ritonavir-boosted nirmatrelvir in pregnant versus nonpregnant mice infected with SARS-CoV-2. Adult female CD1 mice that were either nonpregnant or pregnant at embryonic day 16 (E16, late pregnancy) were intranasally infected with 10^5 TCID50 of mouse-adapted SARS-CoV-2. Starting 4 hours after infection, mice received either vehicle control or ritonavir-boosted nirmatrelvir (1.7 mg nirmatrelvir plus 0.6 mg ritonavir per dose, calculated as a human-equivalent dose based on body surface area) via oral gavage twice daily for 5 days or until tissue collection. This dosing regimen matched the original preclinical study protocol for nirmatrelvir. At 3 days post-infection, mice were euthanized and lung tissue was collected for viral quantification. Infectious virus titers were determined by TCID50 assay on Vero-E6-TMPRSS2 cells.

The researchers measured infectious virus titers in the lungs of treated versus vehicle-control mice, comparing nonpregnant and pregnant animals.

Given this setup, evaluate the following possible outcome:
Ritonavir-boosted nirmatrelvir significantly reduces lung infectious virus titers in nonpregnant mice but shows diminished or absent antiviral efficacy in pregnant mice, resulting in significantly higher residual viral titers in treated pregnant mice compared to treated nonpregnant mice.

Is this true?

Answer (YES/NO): NO